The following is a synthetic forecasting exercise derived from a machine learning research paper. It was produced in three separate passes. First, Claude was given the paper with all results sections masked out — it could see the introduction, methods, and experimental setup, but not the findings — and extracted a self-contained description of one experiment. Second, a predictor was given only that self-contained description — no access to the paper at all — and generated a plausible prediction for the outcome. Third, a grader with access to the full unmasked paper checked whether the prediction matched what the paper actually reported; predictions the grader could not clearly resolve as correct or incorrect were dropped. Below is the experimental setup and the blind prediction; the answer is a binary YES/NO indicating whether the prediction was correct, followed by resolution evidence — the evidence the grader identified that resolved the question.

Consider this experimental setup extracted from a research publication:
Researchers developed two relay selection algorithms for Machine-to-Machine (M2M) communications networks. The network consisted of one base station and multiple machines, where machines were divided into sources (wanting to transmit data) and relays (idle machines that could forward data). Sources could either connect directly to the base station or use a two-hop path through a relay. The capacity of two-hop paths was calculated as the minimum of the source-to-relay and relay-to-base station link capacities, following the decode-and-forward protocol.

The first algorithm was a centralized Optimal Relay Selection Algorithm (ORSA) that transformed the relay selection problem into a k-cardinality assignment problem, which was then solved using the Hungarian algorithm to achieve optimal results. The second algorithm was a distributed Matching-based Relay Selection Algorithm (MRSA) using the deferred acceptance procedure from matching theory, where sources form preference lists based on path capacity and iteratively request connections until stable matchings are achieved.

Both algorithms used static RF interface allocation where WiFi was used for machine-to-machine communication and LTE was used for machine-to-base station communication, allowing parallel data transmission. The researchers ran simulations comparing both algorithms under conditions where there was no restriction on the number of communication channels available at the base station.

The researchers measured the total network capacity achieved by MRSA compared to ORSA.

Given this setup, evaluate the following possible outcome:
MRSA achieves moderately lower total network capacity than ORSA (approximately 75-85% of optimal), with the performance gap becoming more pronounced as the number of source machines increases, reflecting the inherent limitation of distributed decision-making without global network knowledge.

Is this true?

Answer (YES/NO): NO